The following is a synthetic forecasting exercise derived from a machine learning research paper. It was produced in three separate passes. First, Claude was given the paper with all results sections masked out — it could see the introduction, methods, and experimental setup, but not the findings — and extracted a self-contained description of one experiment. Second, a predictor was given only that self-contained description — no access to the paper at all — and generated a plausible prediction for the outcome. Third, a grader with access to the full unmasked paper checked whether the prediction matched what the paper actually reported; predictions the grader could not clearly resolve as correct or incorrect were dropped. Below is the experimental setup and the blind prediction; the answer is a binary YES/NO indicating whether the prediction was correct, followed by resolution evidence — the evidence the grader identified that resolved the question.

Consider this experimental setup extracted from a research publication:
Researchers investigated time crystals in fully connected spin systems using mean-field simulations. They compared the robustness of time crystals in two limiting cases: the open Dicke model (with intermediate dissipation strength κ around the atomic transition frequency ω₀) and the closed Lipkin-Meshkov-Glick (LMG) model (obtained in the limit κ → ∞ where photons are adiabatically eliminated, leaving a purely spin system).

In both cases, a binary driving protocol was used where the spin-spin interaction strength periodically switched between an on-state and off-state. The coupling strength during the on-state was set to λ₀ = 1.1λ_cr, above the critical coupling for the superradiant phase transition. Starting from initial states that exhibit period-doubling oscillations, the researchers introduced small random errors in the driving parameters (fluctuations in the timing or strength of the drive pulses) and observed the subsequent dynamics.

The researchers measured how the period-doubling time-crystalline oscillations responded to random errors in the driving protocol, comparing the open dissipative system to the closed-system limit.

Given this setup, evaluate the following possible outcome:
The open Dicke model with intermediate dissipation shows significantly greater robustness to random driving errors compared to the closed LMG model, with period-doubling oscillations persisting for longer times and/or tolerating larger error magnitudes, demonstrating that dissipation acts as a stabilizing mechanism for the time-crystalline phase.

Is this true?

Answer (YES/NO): YES